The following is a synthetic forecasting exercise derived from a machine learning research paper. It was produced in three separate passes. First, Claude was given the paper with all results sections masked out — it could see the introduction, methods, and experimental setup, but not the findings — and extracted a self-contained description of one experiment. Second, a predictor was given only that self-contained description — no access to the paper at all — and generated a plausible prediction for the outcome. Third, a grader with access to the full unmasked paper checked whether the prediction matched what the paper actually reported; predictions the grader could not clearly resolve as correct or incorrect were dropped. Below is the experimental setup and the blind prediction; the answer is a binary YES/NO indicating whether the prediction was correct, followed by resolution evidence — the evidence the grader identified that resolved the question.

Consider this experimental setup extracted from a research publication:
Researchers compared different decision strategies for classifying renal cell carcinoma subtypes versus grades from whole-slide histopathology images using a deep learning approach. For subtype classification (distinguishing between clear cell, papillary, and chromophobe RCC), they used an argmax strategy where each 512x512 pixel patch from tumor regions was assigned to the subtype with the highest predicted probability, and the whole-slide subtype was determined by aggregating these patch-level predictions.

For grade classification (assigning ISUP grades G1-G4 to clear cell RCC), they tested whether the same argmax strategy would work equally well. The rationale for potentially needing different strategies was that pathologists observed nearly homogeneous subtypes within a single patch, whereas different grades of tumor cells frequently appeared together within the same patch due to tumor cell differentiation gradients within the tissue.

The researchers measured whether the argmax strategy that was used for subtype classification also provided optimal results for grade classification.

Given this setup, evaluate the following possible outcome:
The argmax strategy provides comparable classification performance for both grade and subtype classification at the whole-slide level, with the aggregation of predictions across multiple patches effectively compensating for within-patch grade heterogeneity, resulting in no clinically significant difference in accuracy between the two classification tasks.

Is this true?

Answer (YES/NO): NO